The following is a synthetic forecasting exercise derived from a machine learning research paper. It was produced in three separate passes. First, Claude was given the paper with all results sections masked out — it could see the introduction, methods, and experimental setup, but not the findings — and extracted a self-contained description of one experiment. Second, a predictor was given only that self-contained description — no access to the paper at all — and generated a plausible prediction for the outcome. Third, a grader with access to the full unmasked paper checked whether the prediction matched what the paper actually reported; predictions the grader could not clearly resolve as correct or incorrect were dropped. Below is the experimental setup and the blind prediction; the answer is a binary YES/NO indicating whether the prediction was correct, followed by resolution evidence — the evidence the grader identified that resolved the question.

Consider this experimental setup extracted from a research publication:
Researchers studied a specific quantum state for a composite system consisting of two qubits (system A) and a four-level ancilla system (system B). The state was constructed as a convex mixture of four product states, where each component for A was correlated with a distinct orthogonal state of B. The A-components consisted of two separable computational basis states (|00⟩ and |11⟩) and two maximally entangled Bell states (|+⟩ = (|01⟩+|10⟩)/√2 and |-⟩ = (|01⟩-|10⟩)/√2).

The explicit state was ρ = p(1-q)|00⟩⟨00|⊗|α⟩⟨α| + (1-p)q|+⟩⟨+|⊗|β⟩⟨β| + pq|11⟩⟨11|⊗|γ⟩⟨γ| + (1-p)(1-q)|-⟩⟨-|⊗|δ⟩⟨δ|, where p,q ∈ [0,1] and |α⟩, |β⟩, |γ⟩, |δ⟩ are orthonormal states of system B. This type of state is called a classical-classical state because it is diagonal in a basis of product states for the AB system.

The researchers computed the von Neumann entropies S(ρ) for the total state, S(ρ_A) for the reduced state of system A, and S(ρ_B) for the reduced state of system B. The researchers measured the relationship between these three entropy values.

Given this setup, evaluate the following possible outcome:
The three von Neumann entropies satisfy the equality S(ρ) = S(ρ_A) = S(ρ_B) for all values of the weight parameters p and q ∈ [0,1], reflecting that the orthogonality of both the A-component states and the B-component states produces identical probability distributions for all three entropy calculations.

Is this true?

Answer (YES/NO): YES